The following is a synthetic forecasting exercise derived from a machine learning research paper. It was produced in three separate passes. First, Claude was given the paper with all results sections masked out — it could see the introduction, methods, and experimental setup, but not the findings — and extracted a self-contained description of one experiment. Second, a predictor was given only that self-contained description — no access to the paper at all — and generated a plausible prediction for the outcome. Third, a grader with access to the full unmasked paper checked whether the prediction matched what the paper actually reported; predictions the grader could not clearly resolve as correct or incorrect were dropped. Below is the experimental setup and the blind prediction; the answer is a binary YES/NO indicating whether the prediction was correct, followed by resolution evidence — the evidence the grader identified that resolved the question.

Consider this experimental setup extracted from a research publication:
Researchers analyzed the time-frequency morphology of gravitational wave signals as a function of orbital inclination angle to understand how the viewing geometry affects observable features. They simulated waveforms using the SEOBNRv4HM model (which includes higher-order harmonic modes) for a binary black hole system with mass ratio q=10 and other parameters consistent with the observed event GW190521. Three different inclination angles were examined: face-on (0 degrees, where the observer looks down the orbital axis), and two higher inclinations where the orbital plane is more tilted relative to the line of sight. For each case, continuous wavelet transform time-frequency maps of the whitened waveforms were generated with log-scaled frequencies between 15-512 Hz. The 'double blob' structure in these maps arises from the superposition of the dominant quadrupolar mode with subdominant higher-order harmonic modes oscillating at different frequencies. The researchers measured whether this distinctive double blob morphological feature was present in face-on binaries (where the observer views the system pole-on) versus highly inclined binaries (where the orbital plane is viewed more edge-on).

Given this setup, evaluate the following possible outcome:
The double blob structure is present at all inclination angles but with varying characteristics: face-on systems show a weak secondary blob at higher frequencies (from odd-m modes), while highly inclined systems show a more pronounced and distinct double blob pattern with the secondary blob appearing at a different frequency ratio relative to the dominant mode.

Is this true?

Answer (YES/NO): NO